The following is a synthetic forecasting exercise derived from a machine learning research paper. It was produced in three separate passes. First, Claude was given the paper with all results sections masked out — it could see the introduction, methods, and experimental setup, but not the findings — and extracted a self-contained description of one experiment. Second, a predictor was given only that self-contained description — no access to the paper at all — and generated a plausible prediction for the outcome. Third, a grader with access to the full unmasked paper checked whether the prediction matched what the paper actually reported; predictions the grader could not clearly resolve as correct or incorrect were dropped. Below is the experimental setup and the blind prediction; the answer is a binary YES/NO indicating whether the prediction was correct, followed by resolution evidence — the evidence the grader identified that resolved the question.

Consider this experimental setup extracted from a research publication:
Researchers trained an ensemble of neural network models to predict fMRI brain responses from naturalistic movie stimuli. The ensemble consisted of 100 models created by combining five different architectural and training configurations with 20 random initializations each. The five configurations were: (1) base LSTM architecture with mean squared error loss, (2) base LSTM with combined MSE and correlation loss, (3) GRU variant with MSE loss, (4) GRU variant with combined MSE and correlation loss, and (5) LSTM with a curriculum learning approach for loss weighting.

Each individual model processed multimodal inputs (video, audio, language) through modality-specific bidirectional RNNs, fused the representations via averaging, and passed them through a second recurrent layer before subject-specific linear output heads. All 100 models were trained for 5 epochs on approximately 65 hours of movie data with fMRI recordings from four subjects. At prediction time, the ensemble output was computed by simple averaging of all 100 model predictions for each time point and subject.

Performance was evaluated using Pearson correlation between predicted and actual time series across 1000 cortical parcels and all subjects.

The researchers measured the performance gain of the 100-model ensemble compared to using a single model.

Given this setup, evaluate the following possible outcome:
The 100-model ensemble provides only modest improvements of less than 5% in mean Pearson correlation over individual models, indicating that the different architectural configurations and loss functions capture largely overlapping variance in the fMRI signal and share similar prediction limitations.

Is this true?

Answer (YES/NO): YES